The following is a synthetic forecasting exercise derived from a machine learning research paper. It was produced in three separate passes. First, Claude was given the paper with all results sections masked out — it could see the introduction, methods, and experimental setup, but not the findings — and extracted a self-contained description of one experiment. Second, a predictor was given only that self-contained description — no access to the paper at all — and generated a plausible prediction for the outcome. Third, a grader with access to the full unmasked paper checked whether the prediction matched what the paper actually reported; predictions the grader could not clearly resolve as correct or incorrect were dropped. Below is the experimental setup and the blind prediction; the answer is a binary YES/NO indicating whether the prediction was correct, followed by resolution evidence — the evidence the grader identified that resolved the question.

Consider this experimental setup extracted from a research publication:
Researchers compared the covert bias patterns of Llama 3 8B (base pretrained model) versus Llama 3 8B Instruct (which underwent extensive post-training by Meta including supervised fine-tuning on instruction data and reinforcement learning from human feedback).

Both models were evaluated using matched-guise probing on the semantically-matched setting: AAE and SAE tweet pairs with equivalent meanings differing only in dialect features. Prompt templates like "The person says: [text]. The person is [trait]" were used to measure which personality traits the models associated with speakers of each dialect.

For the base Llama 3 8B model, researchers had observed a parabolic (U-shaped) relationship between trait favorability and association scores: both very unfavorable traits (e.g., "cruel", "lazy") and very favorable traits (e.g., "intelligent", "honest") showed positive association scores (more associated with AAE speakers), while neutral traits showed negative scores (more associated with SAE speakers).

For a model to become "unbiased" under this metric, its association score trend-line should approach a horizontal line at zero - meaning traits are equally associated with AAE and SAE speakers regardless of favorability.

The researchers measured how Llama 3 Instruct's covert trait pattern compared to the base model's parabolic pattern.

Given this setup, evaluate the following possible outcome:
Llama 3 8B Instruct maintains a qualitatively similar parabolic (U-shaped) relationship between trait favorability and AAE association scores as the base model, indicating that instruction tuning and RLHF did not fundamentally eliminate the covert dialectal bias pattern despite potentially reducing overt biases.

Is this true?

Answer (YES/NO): NO